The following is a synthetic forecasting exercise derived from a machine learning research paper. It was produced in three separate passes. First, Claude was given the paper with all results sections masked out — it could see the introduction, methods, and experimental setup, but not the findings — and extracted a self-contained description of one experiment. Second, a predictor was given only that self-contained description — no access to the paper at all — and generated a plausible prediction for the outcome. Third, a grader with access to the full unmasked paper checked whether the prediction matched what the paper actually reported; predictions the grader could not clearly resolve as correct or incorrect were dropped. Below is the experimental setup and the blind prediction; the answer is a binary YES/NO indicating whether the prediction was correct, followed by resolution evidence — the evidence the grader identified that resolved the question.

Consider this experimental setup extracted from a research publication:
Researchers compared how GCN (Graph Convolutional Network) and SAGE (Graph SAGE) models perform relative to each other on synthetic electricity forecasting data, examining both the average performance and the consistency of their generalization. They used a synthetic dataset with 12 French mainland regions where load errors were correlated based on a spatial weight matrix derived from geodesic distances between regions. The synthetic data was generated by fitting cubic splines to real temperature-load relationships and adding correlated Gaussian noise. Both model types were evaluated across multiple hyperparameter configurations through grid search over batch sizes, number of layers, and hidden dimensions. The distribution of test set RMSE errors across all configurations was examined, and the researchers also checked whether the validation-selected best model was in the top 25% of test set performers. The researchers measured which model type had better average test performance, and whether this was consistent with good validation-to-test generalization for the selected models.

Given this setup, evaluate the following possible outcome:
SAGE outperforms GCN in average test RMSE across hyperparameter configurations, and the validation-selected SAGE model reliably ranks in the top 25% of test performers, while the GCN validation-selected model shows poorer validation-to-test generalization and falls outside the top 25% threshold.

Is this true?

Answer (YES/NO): NO